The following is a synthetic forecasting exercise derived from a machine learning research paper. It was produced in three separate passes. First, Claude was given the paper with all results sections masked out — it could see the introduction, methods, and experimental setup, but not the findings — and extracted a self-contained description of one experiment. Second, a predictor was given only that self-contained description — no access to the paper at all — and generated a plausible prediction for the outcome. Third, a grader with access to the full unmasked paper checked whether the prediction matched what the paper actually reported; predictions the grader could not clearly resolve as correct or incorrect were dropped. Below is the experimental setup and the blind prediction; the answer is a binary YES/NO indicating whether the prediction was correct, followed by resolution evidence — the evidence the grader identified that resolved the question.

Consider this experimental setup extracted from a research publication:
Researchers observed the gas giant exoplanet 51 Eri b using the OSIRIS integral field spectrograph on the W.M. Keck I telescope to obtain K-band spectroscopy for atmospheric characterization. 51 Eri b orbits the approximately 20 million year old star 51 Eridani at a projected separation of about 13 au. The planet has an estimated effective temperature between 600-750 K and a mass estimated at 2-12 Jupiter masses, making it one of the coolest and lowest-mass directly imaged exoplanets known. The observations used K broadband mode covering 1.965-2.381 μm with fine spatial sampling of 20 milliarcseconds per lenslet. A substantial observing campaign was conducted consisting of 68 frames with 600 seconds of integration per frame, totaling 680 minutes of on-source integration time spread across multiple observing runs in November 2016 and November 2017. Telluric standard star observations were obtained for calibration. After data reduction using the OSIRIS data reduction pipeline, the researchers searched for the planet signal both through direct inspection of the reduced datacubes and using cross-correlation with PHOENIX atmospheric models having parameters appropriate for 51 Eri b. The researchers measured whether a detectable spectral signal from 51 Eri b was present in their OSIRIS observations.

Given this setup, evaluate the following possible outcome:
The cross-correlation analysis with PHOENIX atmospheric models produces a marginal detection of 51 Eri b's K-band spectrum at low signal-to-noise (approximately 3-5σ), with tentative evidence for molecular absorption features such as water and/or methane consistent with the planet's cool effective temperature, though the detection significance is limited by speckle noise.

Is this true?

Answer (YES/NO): NO